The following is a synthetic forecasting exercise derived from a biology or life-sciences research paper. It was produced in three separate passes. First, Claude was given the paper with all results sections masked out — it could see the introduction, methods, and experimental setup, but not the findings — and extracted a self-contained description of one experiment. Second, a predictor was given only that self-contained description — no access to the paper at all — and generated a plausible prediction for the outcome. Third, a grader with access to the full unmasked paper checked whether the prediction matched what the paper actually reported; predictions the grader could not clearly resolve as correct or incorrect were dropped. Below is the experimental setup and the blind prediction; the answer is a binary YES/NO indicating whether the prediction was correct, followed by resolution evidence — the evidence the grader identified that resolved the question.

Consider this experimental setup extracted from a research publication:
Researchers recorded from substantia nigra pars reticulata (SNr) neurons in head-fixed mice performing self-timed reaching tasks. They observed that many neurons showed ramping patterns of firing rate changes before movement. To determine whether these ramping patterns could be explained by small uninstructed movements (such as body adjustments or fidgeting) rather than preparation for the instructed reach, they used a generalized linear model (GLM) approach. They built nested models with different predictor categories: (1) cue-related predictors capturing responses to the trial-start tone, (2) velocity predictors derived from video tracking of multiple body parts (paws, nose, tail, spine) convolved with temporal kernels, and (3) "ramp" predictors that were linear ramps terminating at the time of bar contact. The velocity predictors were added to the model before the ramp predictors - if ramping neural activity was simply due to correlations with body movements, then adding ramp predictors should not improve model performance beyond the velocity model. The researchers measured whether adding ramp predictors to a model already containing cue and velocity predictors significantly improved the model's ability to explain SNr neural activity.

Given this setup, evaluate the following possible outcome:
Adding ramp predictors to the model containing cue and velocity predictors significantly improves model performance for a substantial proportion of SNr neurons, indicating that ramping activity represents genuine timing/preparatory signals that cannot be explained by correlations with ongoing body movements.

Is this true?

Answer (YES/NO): YES